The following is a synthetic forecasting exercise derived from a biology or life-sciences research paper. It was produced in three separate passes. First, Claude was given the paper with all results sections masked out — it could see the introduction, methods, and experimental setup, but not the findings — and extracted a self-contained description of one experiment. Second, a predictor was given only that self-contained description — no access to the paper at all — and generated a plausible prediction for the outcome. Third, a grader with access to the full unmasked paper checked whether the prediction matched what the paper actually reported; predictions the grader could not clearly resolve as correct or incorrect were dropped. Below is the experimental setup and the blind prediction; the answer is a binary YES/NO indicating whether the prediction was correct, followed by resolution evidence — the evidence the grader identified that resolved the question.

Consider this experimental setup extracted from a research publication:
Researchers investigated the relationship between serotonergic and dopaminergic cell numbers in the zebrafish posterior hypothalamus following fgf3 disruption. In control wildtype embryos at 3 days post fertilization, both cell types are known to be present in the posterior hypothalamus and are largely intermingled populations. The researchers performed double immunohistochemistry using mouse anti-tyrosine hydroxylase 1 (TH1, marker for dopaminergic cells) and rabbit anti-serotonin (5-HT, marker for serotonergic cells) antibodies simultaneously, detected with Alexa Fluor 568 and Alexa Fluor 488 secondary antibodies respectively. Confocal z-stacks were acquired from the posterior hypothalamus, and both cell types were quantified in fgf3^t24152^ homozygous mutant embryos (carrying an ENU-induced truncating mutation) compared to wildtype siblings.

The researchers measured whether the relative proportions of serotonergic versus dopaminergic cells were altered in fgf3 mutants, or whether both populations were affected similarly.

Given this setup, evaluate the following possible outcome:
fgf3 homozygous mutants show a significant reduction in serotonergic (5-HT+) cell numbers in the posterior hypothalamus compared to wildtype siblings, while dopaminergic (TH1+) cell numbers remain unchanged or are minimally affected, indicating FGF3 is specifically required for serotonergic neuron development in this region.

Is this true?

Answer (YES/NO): NO